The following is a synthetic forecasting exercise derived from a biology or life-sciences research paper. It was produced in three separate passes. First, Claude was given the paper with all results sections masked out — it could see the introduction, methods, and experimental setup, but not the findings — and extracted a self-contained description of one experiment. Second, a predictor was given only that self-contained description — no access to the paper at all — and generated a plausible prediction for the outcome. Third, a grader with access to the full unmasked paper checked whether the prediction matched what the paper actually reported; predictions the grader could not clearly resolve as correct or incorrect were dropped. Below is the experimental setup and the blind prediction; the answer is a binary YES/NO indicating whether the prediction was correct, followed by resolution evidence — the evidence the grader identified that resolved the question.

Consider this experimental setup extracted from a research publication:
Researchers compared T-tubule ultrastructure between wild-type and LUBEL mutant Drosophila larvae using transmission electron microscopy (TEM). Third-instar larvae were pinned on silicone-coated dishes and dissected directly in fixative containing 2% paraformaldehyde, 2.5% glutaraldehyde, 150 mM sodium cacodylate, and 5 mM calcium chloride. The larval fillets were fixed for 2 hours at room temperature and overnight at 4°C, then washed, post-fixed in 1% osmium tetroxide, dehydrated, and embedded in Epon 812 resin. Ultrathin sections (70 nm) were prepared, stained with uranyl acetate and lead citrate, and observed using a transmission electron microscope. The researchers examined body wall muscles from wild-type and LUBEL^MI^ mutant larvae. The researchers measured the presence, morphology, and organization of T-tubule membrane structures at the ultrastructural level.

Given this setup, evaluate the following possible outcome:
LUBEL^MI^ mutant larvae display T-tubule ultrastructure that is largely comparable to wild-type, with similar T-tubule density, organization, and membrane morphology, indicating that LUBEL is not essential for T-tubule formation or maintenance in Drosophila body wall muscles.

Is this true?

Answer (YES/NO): NO